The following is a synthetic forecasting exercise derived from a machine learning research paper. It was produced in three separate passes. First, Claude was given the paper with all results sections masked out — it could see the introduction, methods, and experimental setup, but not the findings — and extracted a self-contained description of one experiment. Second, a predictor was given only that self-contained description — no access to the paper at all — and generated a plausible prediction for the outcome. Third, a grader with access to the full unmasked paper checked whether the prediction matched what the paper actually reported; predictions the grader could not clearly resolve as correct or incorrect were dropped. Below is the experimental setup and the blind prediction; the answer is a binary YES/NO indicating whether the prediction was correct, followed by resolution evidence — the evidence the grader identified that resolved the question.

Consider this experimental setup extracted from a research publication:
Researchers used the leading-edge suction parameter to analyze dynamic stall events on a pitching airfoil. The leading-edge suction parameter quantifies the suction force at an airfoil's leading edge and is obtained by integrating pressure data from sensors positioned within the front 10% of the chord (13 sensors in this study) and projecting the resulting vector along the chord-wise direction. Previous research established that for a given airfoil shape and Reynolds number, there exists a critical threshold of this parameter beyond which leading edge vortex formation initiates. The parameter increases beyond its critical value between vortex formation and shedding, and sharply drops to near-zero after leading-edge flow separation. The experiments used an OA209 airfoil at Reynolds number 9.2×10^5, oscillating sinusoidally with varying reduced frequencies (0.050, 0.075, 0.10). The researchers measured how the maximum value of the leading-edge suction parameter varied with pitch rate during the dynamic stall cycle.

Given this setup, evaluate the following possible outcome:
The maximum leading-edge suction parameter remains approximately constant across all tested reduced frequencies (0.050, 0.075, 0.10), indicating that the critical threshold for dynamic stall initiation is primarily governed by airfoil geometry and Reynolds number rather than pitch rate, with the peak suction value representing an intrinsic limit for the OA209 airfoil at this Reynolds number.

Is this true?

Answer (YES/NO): NO